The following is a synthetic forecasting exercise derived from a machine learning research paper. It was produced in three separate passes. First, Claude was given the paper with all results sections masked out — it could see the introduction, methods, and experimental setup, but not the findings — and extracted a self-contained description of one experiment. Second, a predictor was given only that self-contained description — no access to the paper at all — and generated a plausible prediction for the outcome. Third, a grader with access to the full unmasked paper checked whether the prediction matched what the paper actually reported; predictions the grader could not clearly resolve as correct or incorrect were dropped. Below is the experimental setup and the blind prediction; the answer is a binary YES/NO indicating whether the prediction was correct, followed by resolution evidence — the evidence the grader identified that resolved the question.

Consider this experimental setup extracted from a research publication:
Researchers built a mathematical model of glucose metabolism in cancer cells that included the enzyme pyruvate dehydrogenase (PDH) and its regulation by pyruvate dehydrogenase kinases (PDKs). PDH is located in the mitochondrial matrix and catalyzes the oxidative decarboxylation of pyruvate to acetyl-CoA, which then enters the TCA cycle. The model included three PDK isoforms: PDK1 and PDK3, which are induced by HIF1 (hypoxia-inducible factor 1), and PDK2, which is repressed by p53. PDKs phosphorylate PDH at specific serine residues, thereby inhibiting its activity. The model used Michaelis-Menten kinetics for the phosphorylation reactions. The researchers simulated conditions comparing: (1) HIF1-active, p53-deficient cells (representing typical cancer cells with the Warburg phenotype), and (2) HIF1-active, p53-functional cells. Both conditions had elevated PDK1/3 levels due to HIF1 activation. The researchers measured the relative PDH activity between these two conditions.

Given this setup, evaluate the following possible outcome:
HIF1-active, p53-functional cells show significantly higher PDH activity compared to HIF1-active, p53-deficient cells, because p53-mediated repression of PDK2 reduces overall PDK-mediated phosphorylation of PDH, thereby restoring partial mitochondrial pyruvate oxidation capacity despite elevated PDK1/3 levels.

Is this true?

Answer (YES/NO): YES